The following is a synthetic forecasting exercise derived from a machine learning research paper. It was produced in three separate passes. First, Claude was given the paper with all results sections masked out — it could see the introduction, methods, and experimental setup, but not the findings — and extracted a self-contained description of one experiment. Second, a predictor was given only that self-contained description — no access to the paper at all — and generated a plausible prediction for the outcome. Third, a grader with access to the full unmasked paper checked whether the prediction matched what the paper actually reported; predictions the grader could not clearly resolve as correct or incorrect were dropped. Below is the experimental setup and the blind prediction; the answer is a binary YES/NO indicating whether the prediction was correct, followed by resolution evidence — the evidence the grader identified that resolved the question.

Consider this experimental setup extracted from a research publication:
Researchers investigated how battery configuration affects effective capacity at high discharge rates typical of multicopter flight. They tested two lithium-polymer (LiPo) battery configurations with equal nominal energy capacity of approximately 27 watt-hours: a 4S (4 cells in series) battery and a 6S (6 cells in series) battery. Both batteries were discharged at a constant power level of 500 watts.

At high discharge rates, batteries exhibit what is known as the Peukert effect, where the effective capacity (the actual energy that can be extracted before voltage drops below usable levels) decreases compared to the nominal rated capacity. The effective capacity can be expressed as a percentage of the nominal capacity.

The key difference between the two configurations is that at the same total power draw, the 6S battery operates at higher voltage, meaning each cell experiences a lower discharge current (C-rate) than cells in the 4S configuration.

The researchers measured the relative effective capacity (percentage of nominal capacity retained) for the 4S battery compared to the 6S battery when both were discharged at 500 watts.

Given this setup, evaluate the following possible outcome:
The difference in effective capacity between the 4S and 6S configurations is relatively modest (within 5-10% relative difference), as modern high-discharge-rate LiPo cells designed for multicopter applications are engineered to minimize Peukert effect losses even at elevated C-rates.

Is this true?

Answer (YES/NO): NO